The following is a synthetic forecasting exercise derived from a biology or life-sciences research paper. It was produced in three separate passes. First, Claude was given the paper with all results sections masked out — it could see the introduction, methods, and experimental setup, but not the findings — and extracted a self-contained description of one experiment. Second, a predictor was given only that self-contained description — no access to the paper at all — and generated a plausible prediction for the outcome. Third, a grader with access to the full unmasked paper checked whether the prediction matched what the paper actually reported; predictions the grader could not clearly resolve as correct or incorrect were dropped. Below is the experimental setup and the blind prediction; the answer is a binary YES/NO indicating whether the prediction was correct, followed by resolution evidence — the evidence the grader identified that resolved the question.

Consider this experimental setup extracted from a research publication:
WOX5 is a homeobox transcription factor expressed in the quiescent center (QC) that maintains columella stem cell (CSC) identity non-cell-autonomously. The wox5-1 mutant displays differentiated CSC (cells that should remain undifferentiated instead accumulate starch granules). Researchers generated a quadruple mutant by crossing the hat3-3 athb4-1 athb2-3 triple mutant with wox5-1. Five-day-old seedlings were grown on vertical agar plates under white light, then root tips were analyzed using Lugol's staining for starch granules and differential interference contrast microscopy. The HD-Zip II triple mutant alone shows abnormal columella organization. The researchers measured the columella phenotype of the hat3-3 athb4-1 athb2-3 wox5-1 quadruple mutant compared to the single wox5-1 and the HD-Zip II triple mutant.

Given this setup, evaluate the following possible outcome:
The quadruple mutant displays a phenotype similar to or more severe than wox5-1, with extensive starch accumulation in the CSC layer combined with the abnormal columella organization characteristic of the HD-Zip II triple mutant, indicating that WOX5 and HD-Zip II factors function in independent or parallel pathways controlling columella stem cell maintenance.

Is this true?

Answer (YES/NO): YES